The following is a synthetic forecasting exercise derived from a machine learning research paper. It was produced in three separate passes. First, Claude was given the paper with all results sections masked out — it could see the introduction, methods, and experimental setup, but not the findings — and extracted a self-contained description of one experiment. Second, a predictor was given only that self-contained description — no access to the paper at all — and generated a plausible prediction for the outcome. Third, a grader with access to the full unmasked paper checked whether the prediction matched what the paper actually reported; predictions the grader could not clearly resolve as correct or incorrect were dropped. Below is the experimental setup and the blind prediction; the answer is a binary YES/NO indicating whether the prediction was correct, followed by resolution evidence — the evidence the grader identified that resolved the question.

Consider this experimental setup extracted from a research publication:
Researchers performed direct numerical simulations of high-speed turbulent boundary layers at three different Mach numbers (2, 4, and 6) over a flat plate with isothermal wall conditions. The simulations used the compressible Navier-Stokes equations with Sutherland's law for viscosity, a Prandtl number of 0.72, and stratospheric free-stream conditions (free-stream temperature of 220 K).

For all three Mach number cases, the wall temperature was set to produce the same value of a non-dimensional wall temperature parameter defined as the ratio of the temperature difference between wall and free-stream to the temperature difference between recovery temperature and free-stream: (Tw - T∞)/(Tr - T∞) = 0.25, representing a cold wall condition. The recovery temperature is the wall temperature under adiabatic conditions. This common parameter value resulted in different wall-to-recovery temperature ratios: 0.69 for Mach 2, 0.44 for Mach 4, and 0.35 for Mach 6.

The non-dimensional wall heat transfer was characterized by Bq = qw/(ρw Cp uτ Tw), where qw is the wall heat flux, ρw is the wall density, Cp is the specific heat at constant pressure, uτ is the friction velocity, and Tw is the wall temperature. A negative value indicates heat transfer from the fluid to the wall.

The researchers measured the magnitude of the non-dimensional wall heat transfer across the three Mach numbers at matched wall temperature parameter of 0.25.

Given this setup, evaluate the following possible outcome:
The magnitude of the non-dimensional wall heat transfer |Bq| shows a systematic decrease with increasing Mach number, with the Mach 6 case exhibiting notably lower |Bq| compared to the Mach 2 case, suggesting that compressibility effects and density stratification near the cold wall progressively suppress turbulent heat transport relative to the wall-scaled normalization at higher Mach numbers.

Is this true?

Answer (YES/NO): NO